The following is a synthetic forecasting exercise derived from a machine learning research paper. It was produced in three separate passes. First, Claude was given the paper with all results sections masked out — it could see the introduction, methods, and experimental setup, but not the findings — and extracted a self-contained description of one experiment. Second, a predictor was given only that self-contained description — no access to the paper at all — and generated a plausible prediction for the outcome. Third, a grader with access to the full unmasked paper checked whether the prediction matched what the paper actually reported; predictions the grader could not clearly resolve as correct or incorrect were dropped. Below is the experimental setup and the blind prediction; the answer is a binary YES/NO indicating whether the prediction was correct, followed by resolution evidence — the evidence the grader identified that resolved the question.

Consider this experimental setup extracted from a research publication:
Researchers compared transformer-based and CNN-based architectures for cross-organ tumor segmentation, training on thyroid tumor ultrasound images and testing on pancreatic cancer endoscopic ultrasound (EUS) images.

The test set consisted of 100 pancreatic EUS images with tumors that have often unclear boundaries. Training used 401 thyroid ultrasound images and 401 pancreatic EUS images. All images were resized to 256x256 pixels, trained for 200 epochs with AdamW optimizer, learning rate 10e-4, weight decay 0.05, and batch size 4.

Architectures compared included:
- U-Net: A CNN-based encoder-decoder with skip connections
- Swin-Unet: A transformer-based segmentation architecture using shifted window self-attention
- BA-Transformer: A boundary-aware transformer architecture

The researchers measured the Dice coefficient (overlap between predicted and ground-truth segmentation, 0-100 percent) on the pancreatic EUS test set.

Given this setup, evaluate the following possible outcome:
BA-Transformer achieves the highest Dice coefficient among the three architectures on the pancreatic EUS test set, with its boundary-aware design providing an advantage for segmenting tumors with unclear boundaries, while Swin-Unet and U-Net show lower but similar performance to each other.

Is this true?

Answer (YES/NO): NO